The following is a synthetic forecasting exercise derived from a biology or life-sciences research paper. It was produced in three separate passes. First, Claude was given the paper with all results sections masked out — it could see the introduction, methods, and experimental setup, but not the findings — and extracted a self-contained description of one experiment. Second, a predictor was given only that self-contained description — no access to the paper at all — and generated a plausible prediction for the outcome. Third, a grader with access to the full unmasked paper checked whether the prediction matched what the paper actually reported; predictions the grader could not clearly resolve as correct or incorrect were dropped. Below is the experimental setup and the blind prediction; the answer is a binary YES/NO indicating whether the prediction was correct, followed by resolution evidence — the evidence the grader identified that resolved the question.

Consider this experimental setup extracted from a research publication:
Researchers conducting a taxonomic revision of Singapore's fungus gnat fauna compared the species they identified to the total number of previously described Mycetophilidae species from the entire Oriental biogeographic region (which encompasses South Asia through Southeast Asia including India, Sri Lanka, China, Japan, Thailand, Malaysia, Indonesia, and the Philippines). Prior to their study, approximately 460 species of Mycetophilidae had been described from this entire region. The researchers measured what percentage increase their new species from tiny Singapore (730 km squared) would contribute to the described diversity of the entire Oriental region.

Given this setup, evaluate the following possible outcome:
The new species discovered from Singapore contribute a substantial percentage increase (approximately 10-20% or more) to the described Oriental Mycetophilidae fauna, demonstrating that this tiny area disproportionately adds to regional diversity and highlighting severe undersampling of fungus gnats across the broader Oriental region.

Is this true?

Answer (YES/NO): YES